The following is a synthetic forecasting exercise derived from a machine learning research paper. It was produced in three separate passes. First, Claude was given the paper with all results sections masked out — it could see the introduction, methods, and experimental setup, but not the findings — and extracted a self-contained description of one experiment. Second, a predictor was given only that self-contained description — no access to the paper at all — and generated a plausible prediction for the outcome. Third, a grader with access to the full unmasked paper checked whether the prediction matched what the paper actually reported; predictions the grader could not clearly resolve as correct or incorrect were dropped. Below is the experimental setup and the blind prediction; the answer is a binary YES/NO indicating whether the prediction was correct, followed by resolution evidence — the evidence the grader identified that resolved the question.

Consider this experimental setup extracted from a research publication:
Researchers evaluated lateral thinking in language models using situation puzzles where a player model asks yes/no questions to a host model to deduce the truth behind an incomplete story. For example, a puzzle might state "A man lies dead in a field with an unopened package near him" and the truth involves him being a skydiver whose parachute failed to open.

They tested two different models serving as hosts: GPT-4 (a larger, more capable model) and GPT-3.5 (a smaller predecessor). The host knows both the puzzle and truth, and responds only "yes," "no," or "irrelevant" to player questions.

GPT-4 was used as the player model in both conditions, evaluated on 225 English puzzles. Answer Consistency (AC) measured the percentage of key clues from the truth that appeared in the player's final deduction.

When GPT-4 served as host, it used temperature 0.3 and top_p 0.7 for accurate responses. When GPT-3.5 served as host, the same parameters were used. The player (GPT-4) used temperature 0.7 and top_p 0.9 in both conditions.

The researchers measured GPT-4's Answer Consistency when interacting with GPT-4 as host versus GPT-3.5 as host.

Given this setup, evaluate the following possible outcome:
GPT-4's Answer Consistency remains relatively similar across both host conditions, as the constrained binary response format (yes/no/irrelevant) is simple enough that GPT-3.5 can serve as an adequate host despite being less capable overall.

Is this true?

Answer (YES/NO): NO